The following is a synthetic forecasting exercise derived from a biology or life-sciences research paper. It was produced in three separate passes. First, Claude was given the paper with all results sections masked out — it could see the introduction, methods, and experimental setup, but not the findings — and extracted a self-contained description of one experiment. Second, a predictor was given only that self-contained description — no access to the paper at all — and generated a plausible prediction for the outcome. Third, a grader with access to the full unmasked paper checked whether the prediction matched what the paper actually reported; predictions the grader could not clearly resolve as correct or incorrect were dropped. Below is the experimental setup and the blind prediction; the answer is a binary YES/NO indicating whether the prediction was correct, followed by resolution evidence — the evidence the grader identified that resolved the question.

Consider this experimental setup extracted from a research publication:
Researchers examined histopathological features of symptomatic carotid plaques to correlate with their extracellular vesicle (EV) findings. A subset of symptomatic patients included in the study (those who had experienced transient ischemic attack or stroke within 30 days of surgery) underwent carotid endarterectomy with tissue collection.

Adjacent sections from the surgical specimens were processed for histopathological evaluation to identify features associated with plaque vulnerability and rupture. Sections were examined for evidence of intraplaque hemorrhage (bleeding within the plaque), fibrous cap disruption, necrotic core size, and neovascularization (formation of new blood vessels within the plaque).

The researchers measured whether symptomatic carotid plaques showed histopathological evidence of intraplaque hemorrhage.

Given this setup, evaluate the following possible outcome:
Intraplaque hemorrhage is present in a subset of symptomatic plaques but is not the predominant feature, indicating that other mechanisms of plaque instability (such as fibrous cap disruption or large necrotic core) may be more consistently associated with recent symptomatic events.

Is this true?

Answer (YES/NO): NO